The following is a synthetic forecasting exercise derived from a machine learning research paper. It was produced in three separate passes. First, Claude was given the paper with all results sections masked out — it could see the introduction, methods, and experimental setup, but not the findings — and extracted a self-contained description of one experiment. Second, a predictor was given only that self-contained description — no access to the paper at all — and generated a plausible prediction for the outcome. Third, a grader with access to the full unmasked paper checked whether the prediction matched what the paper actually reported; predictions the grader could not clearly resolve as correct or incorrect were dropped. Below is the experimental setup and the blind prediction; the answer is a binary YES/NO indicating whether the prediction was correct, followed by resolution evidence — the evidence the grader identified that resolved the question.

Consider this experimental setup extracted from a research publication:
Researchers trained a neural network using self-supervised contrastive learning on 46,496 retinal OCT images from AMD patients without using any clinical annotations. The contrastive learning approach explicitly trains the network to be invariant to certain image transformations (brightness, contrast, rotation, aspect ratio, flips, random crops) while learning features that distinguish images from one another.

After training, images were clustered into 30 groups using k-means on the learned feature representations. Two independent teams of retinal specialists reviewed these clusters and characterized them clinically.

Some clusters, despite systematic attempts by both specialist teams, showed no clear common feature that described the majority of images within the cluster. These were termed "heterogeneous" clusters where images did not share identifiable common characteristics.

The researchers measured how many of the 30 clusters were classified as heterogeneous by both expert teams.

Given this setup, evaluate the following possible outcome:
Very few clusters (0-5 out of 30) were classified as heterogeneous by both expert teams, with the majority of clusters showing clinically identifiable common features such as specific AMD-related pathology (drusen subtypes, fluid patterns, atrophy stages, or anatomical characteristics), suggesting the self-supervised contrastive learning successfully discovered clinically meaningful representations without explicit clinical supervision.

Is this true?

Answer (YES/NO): YES